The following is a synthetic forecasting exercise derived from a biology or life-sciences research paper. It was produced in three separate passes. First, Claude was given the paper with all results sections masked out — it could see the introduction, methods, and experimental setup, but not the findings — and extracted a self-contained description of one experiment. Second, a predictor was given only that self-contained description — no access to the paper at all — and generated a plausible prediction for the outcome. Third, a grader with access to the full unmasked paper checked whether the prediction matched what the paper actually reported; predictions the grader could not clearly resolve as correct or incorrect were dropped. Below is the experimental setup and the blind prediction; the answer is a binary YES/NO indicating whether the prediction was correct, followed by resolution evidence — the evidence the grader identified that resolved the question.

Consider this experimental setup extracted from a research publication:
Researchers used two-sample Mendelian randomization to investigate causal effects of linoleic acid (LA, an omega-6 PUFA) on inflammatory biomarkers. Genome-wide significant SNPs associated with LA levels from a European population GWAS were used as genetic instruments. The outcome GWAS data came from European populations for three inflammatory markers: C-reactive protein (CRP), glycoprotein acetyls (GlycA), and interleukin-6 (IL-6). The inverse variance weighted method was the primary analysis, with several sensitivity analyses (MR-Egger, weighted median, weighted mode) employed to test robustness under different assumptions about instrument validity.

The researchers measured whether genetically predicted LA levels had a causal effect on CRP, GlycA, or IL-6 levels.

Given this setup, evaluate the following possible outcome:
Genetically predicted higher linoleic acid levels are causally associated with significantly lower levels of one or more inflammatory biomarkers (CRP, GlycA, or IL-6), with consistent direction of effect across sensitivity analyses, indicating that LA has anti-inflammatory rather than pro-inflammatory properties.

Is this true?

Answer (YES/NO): NO